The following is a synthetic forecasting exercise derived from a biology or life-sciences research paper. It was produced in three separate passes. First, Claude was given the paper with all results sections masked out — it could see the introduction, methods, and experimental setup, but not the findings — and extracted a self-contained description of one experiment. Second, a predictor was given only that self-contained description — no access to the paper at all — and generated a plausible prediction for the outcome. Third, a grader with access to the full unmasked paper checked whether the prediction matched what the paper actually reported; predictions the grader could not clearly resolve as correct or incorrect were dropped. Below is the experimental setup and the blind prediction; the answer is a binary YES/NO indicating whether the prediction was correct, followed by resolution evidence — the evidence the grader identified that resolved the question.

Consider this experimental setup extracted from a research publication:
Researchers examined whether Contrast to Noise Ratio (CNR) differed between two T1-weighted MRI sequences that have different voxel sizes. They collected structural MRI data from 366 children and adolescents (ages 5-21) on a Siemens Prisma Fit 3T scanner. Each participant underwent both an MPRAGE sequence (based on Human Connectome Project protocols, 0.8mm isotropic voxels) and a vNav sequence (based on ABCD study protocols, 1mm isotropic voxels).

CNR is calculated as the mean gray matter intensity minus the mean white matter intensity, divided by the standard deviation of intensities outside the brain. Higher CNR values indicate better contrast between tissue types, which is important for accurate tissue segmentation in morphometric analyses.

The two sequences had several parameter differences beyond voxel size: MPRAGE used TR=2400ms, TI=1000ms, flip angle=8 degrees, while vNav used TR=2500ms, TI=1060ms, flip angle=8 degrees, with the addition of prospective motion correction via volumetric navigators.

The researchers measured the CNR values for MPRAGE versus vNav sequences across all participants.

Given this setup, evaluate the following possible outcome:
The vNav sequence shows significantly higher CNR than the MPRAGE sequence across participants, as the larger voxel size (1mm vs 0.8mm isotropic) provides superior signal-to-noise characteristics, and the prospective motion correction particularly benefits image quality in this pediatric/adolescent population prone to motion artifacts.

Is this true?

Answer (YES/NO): YES